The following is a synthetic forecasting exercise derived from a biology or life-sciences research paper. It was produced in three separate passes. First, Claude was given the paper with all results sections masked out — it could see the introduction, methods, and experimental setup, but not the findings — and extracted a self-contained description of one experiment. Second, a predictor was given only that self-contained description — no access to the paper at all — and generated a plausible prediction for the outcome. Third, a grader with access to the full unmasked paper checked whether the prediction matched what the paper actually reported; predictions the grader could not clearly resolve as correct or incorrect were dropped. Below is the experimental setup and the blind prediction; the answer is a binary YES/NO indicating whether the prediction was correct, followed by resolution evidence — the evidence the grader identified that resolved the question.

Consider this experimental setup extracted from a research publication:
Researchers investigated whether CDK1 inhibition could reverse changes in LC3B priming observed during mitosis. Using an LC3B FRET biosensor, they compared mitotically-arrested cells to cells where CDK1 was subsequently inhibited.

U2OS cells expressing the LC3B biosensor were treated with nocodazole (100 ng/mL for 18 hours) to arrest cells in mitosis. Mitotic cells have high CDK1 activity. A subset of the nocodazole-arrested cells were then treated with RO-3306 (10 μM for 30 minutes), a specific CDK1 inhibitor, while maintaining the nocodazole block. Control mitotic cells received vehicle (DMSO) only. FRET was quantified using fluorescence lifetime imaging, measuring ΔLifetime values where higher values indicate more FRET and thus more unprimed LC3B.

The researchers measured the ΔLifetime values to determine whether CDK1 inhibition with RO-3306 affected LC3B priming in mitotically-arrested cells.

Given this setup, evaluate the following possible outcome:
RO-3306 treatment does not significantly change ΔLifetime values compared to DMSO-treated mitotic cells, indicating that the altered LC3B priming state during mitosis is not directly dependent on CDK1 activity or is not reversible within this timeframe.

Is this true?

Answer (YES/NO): NO